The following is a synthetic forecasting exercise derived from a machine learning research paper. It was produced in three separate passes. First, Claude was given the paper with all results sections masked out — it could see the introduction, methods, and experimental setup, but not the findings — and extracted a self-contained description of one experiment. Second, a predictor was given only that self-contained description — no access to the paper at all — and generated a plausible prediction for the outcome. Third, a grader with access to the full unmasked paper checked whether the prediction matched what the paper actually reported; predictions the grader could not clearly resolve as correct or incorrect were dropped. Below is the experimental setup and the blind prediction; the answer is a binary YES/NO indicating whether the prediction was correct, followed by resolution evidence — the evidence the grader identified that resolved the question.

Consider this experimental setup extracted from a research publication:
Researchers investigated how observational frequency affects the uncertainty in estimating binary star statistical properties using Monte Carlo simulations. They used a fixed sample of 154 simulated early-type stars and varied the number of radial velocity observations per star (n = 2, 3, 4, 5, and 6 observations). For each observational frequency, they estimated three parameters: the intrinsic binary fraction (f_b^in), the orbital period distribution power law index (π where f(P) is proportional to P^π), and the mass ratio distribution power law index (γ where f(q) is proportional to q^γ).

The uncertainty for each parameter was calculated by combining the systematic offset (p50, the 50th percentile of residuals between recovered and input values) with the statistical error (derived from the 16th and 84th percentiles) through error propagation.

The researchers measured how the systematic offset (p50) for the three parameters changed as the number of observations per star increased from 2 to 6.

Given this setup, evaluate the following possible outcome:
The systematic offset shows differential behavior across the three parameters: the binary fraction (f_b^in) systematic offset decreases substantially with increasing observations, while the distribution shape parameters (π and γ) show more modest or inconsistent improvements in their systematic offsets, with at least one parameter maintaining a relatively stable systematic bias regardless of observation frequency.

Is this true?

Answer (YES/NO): NO